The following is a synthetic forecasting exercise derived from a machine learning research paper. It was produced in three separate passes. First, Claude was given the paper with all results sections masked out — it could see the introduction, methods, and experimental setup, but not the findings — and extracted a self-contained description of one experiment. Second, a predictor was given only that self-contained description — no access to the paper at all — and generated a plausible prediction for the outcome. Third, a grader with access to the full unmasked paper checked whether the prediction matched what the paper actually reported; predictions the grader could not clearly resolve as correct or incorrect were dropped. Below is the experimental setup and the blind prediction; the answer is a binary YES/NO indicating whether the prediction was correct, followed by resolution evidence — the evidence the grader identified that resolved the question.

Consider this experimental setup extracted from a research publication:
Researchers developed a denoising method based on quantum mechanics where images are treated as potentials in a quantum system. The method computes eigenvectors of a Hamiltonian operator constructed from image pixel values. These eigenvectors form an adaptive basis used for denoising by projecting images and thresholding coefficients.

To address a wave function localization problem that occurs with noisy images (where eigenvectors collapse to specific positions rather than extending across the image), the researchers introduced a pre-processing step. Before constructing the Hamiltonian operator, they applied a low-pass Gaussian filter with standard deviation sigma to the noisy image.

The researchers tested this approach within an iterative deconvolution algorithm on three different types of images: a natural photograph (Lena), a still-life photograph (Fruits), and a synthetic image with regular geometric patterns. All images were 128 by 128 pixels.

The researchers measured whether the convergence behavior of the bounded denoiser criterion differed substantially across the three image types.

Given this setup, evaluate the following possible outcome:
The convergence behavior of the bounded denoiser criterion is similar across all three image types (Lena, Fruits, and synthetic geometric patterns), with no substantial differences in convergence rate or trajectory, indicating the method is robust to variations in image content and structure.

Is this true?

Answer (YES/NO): YES